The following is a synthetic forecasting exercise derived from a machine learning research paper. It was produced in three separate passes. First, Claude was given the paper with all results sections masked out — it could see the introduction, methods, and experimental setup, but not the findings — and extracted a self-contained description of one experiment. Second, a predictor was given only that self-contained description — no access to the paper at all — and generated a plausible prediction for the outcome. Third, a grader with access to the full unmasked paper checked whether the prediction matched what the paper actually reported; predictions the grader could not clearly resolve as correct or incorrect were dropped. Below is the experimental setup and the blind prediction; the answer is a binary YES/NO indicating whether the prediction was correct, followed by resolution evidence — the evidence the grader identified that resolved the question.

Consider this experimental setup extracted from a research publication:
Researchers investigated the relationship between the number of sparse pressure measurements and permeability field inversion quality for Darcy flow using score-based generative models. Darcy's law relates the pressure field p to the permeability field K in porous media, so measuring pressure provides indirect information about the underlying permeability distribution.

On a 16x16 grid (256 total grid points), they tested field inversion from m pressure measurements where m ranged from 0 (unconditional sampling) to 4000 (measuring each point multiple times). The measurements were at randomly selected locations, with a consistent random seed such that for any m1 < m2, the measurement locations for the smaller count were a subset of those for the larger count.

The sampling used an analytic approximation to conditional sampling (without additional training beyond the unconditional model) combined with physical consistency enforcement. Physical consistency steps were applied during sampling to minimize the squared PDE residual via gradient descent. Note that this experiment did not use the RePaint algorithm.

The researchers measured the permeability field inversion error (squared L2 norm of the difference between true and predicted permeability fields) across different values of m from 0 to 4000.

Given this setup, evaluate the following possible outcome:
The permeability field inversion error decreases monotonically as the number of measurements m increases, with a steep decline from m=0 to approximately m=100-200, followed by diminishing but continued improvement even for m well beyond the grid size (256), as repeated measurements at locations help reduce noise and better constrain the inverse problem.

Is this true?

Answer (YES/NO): NO